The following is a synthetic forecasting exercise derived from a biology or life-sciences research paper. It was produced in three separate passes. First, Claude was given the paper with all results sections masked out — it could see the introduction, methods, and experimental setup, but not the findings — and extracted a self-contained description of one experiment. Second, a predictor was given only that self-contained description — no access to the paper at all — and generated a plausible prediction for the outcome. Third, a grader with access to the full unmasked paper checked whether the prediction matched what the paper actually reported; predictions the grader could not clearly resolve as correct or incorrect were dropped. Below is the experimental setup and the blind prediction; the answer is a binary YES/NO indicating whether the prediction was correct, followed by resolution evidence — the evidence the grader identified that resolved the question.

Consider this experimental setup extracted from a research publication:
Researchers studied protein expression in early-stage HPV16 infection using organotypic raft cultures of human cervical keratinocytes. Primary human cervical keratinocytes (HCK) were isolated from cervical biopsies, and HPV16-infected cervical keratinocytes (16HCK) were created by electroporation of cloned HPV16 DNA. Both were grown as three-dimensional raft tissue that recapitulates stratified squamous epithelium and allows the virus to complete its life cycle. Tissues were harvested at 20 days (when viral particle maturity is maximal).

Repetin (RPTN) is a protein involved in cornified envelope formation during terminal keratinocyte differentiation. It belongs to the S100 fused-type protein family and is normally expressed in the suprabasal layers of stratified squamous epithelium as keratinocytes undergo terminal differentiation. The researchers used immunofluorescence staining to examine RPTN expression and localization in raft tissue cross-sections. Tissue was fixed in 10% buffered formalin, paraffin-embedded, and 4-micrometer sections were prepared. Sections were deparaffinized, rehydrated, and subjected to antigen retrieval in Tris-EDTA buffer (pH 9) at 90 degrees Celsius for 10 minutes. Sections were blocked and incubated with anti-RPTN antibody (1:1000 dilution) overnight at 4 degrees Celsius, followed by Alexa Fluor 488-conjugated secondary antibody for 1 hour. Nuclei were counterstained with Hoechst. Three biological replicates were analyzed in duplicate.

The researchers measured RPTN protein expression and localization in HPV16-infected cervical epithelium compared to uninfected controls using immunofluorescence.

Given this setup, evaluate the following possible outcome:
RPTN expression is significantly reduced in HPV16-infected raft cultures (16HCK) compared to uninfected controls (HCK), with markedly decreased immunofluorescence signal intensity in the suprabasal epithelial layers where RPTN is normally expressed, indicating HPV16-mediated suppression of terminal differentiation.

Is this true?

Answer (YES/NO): YES